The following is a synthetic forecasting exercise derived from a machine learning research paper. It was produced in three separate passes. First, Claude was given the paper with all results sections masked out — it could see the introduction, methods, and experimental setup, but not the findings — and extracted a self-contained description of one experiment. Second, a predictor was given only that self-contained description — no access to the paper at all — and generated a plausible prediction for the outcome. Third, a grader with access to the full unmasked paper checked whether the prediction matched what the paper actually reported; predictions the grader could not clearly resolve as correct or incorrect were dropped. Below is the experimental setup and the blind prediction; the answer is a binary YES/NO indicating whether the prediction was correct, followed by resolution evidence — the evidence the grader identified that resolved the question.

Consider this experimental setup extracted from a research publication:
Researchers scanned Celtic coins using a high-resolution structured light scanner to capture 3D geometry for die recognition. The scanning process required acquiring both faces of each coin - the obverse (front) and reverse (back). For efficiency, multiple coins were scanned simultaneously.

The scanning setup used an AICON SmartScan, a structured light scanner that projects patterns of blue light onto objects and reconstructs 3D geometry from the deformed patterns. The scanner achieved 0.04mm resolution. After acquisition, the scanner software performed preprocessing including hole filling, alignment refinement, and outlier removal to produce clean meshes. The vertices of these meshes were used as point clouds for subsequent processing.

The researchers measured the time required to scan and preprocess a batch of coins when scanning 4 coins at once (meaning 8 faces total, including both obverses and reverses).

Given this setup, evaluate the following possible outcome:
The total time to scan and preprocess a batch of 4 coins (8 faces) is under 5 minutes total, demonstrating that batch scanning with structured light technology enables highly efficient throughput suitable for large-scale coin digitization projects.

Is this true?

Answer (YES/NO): NO